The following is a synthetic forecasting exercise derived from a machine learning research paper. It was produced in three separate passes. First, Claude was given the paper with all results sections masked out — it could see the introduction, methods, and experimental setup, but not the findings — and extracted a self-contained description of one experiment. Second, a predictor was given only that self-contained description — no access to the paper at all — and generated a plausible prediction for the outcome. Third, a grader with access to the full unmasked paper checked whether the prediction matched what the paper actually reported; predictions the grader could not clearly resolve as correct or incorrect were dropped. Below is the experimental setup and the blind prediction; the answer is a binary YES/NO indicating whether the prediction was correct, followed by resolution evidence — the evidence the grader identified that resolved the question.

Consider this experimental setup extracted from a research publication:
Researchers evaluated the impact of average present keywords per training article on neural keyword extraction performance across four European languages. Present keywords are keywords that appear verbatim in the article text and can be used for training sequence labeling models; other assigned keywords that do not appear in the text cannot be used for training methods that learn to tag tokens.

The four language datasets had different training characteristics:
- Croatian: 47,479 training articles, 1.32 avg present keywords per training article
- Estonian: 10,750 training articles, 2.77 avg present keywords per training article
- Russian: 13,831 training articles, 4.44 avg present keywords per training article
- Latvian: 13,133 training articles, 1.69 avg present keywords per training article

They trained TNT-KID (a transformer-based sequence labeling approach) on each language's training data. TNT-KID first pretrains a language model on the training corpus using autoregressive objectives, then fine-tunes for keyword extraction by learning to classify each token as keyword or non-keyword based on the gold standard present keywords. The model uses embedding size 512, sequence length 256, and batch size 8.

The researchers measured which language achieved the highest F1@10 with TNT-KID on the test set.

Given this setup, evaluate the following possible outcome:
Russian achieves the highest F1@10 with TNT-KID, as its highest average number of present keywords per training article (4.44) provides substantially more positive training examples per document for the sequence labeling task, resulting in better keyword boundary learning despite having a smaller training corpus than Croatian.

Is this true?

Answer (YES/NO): YES